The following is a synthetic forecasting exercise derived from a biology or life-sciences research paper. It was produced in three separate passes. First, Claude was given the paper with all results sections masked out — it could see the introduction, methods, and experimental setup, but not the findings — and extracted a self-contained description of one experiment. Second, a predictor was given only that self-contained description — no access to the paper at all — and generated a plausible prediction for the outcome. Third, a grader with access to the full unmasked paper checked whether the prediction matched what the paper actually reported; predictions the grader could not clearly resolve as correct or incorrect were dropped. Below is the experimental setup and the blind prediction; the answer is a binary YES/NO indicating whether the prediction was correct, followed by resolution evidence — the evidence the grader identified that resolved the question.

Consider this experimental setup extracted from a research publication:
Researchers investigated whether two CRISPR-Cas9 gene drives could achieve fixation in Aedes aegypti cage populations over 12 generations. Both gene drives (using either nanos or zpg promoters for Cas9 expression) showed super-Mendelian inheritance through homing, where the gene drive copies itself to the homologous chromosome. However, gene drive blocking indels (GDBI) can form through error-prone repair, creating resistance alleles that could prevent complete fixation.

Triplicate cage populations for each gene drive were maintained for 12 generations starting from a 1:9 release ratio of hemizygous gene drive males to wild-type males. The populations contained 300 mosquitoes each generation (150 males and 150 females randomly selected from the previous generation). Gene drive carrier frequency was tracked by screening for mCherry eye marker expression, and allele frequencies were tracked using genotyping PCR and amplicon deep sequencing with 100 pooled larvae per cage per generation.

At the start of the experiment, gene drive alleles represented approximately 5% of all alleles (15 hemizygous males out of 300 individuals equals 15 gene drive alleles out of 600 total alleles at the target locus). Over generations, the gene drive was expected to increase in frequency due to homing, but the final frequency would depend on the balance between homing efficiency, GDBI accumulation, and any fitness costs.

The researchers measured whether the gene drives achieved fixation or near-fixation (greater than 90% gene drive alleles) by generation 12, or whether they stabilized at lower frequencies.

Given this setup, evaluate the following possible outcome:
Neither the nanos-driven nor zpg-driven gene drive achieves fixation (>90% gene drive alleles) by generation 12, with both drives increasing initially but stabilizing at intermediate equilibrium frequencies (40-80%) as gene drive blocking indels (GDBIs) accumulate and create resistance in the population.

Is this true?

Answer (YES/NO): YES